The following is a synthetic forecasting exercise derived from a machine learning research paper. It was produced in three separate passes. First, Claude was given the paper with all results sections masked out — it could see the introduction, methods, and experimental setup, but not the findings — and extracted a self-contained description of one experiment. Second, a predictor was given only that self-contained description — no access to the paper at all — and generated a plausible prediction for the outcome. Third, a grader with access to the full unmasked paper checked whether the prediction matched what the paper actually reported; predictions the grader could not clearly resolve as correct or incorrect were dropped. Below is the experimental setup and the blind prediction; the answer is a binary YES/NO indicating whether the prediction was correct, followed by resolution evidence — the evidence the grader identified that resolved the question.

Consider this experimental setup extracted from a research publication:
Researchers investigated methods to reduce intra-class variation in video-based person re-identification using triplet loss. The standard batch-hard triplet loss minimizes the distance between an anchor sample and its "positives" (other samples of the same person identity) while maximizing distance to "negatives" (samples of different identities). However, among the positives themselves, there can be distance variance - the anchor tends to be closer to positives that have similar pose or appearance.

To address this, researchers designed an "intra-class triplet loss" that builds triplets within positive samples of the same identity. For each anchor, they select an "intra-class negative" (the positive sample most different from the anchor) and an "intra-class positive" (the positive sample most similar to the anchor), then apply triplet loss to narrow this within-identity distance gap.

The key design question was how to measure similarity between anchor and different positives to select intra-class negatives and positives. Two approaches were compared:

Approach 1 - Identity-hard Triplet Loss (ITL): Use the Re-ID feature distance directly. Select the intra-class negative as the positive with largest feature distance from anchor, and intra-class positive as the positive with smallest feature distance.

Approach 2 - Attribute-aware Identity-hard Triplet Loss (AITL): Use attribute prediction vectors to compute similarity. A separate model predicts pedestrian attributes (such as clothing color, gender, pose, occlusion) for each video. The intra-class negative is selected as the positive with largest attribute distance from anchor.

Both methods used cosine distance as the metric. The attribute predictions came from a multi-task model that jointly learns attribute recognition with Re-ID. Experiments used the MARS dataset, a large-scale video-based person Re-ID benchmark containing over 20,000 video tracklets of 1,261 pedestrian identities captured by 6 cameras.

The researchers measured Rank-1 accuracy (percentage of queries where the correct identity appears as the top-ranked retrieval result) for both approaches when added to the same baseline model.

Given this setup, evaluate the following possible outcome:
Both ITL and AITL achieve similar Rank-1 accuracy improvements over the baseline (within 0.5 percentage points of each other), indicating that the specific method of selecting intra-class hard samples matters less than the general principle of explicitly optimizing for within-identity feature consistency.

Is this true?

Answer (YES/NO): NO